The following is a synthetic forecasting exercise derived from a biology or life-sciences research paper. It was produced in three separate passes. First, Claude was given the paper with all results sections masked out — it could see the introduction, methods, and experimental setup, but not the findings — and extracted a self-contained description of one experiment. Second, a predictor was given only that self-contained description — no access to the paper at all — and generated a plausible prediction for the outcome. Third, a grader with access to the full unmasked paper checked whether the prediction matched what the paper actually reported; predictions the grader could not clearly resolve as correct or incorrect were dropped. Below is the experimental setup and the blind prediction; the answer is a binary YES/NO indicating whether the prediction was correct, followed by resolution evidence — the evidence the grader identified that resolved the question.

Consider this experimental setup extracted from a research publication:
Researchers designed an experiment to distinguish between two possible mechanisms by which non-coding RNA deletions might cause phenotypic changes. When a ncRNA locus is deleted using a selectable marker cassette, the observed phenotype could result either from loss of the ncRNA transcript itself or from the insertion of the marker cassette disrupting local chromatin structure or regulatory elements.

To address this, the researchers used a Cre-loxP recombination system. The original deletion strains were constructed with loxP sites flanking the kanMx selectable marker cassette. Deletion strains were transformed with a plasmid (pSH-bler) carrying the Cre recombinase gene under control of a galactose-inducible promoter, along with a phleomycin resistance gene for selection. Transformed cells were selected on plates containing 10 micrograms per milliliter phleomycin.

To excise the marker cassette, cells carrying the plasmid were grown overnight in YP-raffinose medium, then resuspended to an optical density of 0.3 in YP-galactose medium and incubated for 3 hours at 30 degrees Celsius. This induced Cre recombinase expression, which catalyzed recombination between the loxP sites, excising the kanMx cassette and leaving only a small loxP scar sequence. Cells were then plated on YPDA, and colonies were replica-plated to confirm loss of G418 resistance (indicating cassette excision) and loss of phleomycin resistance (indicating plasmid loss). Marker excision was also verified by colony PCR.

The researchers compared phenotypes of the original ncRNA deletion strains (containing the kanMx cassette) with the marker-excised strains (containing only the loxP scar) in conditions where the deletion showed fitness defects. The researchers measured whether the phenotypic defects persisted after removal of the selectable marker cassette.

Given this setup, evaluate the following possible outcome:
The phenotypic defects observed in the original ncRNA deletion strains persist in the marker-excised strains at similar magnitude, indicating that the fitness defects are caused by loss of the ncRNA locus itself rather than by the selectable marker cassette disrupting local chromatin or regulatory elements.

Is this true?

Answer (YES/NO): YES